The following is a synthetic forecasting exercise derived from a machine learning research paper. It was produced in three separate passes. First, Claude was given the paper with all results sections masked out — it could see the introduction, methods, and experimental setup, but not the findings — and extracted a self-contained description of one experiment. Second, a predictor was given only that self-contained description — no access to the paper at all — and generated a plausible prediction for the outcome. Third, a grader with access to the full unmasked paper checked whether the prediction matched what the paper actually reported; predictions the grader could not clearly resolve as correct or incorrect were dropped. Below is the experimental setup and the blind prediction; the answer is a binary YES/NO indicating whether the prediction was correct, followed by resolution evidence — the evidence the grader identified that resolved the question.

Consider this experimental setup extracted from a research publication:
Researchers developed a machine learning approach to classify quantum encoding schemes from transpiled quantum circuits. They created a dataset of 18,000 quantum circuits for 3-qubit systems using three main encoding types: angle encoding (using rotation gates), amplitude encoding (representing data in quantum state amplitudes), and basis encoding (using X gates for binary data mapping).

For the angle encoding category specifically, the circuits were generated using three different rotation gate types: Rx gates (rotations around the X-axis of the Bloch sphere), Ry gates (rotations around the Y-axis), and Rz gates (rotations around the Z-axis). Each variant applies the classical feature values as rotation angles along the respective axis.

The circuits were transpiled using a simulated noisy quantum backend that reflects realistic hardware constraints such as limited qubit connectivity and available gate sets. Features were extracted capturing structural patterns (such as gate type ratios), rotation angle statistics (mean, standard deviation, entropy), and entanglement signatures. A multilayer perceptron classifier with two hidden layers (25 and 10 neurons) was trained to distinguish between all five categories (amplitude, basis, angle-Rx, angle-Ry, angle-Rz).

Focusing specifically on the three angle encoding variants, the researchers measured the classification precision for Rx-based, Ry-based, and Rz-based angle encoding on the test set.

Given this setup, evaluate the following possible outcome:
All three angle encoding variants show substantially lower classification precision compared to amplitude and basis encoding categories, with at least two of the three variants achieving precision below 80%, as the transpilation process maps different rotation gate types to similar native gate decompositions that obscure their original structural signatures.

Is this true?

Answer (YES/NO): NO